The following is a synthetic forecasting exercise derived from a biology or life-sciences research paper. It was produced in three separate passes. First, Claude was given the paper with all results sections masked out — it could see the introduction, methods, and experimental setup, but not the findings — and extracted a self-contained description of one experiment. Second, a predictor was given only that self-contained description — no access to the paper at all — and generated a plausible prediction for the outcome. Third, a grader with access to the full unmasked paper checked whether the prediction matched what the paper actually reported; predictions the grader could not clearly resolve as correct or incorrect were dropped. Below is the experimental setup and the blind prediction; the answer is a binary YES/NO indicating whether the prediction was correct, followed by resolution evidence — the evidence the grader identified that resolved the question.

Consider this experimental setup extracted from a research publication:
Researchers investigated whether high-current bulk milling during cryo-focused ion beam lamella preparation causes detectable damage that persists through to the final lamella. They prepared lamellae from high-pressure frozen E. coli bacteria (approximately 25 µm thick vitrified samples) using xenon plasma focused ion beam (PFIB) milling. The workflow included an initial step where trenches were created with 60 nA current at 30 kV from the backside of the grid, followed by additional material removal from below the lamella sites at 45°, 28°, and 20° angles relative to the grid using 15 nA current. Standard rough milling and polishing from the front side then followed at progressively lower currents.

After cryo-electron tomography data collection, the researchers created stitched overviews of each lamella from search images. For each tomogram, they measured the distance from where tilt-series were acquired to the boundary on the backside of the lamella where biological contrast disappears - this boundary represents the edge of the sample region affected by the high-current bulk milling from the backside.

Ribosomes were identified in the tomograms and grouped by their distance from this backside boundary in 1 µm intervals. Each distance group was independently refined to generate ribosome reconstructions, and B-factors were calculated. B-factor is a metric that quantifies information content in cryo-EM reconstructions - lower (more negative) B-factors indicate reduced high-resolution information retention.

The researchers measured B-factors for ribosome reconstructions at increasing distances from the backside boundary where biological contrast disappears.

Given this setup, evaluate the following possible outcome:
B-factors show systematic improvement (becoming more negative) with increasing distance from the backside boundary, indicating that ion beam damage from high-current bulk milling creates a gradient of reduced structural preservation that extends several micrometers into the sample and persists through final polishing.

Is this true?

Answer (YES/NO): NO